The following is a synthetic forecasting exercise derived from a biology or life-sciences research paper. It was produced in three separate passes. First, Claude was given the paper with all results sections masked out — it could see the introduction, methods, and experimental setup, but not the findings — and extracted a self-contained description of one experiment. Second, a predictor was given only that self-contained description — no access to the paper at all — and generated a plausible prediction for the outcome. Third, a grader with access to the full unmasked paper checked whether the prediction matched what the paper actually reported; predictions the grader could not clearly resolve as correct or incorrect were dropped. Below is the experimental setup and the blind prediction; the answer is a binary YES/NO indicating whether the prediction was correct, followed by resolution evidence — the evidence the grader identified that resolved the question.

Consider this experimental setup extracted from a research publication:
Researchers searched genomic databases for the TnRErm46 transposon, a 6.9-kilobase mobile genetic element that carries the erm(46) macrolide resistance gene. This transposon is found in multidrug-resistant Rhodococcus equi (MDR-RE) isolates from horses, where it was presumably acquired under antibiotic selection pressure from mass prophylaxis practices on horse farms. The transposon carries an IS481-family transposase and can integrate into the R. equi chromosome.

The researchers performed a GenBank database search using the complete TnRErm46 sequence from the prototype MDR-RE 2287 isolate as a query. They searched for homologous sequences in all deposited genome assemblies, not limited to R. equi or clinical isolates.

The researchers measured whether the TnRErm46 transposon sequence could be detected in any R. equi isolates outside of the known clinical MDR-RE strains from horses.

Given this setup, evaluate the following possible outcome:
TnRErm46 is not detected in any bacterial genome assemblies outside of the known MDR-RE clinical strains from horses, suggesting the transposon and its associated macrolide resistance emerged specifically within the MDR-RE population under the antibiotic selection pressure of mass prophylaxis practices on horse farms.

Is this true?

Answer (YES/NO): NO